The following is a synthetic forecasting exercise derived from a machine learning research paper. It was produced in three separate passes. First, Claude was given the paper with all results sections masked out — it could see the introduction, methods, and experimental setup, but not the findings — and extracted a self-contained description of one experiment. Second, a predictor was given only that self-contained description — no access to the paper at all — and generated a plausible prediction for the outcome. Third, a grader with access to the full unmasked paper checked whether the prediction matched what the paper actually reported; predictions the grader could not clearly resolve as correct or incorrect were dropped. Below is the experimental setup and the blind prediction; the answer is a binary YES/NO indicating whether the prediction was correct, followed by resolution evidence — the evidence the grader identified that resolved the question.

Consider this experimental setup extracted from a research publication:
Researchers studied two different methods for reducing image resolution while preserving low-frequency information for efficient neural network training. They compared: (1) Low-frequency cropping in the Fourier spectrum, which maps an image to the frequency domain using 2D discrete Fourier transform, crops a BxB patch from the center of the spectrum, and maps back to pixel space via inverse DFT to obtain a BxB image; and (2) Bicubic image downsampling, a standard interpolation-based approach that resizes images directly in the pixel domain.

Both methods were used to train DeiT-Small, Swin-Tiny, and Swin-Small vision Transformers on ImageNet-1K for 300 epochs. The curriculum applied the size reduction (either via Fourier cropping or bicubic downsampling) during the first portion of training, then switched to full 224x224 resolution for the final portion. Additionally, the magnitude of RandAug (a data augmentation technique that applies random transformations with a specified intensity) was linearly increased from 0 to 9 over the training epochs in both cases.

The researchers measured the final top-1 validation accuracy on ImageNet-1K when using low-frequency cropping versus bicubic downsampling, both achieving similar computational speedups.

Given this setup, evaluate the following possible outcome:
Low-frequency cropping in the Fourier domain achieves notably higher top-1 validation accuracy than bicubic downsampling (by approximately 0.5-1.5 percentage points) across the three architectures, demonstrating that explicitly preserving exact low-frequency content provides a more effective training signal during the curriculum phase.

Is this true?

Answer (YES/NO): NO